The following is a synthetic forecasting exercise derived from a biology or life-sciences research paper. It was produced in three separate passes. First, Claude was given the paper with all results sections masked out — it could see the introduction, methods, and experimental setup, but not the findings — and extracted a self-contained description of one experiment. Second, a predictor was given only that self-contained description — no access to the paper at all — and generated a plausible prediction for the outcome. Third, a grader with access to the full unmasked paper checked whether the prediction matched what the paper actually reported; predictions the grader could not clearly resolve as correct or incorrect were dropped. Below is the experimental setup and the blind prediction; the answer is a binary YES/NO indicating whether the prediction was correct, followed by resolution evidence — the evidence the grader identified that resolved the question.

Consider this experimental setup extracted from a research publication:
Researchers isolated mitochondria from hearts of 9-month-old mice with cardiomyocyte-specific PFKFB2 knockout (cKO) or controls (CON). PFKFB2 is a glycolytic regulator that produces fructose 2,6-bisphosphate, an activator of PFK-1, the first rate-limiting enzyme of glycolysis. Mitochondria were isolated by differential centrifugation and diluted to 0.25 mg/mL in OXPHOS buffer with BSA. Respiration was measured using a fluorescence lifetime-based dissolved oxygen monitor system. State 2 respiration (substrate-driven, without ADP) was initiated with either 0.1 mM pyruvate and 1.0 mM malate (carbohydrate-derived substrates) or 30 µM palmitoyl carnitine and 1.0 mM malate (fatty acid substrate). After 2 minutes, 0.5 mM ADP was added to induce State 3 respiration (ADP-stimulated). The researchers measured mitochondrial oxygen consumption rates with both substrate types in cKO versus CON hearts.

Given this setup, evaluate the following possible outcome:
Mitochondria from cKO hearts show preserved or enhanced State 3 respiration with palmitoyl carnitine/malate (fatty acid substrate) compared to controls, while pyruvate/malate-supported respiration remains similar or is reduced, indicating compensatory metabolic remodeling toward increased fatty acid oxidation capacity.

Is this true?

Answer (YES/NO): NO